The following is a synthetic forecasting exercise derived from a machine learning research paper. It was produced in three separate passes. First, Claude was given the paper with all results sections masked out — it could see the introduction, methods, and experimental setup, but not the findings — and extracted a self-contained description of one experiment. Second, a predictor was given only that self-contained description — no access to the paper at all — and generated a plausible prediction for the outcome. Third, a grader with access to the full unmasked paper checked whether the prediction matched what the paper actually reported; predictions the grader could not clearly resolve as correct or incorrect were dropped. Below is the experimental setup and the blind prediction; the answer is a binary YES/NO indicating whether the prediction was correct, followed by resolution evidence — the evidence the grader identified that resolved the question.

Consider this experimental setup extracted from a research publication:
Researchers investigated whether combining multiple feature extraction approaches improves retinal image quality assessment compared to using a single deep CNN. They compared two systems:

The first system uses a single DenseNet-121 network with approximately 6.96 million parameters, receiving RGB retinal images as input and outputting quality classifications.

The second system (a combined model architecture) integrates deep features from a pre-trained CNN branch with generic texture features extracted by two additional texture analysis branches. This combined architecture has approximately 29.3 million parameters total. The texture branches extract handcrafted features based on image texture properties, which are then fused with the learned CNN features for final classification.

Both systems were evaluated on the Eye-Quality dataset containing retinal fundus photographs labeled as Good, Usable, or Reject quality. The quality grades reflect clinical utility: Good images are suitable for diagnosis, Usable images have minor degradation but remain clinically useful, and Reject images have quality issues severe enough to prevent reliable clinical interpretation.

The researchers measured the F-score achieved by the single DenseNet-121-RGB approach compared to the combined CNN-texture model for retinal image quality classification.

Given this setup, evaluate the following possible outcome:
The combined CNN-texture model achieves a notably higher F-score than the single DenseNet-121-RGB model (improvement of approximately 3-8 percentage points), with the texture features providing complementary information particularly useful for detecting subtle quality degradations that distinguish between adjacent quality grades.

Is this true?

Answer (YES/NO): NO